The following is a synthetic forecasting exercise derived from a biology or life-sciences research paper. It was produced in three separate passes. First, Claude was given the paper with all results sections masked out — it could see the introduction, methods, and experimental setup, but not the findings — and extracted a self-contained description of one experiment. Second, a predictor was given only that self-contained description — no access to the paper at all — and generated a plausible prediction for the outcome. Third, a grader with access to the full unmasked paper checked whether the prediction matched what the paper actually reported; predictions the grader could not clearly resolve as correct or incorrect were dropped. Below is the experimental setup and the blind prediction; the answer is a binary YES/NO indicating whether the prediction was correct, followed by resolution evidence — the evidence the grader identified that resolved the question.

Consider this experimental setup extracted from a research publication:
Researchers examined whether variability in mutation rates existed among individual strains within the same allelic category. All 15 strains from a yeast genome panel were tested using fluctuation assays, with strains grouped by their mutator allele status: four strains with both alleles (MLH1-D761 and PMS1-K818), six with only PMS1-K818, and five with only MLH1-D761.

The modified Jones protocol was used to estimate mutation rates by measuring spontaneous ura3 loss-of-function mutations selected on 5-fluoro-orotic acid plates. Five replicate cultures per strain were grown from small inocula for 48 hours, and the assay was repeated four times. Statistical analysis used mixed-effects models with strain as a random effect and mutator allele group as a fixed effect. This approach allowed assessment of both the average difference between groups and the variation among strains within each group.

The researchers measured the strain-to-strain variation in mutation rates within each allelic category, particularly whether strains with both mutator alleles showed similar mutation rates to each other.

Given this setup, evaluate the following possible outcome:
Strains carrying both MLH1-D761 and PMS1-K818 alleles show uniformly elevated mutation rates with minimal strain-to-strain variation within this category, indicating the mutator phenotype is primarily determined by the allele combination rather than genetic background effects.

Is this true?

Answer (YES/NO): NO